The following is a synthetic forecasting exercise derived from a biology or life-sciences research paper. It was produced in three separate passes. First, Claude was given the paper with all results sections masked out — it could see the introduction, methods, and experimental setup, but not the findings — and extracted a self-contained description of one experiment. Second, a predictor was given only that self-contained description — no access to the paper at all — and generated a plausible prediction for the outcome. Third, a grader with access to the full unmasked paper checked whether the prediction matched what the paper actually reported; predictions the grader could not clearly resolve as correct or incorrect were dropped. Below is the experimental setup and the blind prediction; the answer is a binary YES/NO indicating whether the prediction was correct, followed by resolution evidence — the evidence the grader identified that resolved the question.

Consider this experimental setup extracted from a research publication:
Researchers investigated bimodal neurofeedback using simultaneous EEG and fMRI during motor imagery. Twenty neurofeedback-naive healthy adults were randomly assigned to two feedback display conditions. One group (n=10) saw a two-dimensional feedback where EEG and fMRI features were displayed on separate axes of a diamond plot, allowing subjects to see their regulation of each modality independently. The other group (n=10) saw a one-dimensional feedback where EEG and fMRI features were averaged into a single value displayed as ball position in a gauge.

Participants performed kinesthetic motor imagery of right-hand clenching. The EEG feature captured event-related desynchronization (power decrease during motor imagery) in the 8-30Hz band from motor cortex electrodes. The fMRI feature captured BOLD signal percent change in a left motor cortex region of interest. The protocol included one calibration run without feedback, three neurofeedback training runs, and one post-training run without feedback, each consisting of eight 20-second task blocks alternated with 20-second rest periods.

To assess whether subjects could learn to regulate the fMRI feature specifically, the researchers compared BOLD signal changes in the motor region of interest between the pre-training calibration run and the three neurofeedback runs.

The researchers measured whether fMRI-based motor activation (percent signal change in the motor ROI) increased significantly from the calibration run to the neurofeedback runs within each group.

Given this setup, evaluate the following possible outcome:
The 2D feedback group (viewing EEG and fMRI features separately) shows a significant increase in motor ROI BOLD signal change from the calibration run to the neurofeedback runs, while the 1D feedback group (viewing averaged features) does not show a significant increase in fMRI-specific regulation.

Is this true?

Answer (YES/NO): NO